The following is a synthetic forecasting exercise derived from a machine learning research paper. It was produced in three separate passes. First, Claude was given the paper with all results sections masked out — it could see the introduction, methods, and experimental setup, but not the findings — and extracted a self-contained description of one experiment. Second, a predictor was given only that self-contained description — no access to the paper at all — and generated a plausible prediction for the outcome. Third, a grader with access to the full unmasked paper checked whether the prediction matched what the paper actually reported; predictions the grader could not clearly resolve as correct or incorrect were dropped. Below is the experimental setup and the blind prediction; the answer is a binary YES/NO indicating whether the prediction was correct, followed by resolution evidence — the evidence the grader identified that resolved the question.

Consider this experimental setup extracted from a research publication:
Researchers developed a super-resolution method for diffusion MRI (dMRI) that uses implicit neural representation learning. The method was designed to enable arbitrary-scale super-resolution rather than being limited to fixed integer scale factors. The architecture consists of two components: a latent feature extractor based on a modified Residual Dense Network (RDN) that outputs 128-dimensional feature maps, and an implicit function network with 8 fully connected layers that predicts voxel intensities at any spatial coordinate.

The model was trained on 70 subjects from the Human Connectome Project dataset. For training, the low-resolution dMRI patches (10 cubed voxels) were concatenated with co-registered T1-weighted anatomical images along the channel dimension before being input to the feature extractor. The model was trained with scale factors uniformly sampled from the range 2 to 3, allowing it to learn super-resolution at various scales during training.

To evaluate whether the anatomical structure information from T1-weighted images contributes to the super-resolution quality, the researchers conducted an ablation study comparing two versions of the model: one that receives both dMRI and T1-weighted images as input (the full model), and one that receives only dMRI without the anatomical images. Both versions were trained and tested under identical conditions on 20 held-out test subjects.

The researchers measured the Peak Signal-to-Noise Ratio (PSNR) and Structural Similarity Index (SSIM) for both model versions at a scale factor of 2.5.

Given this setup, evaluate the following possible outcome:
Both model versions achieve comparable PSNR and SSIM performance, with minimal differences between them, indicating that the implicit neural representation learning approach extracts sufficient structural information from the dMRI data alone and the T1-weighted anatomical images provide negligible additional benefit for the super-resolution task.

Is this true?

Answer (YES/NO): NO